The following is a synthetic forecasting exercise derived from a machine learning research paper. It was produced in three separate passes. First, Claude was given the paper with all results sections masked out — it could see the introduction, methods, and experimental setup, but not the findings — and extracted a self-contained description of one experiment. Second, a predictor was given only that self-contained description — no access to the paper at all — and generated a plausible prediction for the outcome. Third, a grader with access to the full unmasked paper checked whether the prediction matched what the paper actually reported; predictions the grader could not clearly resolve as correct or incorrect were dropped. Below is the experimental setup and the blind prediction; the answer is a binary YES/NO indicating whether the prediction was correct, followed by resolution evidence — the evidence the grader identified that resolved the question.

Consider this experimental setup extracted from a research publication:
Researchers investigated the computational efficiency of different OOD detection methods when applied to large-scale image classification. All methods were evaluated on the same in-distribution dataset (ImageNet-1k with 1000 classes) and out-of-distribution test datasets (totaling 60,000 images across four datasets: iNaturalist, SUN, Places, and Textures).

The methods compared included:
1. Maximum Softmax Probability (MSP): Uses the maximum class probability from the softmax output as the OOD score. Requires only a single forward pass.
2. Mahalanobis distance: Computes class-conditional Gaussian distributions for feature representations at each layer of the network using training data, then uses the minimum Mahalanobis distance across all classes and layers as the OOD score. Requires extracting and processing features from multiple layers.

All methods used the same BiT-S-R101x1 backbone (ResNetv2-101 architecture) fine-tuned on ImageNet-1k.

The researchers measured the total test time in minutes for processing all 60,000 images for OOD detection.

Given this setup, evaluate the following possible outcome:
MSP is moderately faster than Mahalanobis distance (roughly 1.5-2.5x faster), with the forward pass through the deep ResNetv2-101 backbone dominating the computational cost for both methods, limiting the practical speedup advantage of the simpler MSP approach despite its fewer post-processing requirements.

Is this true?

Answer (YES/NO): NO